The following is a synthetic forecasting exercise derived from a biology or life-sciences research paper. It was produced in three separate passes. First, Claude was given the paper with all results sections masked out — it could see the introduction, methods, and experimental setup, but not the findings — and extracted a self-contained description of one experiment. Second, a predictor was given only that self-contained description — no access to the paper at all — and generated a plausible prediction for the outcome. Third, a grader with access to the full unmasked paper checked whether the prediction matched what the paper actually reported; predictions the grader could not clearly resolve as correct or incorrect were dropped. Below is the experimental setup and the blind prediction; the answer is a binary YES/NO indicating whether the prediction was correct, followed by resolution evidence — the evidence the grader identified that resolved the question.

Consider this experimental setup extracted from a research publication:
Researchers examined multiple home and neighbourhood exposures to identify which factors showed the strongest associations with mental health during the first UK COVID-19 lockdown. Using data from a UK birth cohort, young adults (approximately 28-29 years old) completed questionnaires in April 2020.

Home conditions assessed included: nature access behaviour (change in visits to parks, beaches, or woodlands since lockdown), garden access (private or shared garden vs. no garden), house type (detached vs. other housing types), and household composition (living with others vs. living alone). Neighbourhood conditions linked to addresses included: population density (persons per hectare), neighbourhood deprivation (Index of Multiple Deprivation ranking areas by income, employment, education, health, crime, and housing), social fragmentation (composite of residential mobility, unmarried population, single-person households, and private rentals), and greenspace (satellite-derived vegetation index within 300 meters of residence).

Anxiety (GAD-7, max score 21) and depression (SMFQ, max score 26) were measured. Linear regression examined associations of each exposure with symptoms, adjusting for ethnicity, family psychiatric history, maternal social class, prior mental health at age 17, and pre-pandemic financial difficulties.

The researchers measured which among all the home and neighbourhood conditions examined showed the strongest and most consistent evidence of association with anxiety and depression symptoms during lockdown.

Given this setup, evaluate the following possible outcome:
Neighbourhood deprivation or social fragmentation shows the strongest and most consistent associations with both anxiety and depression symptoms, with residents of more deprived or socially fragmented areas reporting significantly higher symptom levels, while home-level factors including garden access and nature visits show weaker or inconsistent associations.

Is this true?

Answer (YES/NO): NO